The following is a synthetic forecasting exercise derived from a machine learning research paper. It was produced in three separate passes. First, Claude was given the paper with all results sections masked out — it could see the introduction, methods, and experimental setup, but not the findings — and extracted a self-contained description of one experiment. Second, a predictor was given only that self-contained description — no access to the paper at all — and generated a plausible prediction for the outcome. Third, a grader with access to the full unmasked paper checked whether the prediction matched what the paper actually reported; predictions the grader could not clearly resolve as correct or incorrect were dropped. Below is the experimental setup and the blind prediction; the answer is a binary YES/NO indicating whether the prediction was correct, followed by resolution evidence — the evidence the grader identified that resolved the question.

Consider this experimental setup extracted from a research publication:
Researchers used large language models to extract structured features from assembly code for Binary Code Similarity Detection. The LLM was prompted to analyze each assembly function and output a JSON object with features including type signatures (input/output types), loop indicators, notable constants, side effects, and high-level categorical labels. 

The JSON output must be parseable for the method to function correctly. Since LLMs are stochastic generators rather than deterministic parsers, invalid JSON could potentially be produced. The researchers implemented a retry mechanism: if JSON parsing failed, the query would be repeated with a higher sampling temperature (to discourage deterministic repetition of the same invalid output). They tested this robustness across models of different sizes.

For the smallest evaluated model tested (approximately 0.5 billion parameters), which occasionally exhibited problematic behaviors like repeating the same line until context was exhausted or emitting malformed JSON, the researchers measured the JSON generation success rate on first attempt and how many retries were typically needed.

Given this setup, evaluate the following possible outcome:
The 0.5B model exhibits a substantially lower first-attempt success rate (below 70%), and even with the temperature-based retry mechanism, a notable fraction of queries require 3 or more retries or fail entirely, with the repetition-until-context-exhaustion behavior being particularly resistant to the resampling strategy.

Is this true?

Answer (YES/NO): NO